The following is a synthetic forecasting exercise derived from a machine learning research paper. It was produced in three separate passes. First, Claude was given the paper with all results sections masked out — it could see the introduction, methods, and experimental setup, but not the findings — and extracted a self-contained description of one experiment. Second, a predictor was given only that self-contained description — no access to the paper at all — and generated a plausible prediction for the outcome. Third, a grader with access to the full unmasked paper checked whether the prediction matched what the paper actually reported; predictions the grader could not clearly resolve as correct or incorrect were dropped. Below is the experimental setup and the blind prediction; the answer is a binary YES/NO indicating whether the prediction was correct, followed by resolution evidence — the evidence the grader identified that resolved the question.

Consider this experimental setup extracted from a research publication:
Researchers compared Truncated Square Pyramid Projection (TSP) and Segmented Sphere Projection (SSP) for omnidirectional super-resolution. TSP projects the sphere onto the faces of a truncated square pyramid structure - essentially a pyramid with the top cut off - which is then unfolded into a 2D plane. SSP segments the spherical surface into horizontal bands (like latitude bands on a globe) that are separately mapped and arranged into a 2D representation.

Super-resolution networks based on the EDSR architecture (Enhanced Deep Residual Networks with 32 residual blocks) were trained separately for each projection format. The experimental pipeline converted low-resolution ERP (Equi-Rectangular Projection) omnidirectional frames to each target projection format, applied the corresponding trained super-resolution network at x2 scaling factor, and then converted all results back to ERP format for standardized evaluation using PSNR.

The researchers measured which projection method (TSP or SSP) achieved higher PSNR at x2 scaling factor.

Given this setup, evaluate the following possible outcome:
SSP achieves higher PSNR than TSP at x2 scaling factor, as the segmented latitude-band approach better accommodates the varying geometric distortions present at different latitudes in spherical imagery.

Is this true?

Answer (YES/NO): YES